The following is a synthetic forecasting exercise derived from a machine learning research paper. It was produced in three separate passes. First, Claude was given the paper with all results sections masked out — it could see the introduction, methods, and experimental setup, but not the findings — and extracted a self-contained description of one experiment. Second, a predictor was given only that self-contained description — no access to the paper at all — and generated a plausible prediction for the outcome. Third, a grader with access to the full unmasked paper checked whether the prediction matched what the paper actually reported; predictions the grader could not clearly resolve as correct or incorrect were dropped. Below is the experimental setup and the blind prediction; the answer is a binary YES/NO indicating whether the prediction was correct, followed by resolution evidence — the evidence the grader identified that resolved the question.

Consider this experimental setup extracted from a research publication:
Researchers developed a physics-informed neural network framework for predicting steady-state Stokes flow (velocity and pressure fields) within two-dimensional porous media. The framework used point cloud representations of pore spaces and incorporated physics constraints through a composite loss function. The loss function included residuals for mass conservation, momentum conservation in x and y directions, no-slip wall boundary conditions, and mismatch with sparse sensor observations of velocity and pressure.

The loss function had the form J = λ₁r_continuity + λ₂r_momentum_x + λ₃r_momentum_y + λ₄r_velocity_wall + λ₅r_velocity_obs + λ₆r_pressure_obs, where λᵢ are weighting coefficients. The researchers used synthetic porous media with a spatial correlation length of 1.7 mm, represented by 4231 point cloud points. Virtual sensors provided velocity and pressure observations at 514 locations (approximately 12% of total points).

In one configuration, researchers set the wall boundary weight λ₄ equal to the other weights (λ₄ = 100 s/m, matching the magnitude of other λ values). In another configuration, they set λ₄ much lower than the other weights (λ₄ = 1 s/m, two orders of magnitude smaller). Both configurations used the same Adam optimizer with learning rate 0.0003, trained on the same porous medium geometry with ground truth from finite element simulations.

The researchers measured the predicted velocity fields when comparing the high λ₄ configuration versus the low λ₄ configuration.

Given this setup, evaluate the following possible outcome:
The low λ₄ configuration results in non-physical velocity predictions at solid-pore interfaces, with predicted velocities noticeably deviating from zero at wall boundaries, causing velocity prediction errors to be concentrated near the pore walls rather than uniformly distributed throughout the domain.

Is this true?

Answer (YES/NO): NO